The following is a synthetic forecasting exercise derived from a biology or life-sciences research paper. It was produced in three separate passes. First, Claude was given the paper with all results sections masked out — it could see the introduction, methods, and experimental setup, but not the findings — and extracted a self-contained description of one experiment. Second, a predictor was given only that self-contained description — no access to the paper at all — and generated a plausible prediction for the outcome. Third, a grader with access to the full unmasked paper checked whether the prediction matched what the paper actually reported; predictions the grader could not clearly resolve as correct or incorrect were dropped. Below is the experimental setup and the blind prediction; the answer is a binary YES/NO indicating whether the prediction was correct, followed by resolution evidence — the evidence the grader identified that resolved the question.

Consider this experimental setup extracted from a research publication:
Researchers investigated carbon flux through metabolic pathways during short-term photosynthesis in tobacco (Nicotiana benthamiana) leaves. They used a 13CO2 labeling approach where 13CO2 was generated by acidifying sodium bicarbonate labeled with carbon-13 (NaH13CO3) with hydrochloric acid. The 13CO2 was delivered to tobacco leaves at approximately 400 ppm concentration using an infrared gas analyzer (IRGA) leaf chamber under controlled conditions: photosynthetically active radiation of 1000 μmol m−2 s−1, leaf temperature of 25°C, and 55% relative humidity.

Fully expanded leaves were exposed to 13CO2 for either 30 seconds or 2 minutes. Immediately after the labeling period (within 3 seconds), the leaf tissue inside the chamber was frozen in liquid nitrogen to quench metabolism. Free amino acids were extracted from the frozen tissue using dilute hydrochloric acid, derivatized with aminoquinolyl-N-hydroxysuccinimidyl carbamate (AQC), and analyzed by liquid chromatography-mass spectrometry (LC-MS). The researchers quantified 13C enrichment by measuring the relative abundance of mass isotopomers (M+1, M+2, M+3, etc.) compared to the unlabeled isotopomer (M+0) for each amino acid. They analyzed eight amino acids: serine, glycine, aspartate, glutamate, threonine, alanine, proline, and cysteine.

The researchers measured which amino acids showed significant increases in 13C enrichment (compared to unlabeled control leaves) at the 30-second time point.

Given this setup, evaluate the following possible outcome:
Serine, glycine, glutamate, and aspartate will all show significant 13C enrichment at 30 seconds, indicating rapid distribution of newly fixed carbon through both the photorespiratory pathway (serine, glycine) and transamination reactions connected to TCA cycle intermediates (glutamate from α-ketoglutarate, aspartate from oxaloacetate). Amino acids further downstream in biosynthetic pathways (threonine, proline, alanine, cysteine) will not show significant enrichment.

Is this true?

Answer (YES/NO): NO